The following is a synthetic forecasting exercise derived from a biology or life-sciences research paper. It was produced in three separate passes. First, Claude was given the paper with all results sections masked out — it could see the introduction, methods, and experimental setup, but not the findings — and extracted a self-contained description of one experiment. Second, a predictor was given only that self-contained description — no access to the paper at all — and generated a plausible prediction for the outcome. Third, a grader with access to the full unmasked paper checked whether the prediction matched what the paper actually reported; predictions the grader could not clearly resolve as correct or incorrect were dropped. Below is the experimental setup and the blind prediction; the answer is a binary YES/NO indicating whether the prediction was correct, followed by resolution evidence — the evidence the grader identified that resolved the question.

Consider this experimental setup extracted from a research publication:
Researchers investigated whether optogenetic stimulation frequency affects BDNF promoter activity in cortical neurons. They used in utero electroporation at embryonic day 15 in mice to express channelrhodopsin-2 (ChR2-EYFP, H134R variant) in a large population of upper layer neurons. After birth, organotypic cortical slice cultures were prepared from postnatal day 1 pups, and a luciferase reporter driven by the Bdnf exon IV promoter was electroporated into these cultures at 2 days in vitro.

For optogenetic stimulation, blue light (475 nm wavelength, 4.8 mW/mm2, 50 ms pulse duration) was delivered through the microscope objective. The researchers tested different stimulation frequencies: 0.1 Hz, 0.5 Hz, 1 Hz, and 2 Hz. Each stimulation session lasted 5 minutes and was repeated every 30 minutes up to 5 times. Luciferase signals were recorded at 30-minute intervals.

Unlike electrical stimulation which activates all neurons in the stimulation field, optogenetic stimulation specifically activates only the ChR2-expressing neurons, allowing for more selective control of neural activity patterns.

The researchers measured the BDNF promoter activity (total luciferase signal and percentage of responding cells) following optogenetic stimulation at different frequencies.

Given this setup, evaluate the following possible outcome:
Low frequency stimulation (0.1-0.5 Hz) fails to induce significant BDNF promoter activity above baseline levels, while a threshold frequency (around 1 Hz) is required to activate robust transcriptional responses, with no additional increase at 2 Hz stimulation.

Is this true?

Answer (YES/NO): NO